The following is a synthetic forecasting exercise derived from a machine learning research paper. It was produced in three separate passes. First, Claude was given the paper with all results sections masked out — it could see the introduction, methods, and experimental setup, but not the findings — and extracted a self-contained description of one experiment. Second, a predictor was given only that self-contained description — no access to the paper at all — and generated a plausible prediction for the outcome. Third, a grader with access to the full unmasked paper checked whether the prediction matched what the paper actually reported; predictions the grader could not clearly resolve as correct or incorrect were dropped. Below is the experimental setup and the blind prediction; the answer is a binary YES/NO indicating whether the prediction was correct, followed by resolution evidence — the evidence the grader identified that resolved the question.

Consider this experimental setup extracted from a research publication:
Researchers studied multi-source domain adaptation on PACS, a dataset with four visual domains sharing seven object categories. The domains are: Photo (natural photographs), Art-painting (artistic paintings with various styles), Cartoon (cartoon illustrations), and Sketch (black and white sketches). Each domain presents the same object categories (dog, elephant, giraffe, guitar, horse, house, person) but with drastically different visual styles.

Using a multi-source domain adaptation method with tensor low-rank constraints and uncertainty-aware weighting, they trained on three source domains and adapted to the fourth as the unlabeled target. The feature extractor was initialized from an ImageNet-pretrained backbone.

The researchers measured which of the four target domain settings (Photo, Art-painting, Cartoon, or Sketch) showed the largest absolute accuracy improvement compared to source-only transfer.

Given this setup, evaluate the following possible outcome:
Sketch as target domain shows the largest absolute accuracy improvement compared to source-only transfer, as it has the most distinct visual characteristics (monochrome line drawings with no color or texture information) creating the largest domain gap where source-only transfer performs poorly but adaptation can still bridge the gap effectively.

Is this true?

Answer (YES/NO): YES